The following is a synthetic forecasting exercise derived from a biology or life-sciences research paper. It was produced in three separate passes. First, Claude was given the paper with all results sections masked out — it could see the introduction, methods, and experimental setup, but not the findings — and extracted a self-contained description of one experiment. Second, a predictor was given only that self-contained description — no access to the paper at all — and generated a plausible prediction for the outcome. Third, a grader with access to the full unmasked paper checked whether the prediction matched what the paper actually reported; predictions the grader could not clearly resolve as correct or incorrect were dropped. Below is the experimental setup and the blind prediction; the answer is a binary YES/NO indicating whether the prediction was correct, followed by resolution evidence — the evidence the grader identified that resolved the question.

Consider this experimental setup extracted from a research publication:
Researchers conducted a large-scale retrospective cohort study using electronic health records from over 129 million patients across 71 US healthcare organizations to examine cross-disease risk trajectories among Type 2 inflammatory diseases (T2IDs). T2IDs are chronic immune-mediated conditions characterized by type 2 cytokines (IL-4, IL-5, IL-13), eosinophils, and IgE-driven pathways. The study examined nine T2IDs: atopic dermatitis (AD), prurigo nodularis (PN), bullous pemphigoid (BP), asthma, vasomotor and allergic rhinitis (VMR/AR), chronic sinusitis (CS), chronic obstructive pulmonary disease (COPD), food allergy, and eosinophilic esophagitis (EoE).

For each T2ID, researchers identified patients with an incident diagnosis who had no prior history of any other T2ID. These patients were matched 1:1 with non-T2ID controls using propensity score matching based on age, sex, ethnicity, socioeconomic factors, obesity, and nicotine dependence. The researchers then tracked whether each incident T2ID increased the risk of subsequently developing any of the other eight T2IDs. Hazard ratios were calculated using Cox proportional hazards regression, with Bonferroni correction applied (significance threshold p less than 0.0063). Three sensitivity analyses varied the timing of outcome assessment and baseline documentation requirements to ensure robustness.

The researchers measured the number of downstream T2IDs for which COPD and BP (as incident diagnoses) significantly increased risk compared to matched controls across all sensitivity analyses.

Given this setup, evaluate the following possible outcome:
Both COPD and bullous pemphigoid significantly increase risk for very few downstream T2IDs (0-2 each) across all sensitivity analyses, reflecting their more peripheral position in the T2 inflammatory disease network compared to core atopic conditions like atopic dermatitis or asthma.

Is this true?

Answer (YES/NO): YES